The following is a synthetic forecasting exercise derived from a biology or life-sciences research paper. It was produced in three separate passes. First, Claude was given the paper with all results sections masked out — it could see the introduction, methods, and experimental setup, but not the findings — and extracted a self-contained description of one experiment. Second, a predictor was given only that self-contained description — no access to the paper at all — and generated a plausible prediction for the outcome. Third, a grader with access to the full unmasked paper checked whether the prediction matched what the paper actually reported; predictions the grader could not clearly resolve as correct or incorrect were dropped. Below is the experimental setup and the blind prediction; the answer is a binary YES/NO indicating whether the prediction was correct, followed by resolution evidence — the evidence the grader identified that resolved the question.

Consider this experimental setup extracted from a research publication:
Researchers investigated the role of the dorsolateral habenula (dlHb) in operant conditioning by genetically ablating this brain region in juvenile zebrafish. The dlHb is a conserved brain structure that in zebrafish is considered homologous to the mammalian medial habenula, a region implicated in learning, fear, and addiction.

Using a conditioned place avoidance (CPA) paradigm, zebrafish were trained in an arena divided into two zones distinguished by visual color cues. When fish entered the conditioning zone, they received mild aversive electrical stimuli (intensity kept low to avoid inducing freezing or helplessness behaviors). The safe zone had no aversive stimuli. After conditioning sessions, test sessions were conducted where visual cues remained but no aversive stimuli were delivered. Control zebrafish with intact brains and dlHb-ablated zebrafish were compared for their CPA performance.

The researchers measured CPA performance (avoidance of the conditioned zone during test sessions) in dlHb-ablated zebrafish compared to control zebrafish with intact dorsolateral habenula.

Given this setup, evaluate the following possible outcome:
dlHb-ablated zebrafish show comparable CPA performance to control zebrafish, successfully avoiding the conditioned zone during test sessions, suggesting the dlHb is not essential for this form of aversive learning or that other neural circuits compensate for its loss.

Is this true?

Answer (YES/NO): NO